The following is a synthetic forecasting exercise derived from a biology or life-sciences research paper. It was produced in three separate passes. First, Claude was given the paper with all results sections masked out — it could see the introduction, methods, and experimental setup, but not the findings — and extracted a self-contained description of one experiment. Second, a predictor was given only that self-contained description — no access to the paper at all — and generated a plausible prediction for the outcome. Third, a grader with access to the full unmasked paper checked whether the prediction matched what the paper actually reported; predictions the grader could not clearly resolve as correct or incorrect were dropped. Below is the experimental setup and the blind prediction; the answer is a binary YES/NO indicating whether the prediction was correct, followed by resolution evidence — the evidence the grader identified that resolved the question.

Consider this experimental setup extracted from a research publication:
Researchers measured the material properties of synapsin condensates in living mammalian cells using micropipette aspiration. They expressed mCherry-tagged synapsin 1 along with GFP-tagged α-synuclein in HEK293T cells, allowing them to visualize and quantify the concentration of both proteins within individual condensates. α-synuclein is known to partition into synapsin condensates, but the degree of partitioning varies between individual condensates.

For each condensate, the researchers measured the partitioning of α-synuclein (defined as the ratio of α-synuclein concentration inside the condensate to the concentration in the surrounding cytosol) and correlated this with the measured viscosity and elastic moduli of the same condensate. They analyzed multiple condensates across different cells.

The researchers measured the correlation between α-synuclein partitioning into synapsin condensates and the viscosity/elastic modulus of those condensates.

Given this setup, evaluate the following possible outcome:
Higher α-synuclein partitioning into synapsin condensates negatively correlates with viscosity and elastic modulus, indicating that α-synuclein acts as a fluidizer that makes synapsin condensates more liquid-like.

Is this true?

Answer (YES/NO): NO